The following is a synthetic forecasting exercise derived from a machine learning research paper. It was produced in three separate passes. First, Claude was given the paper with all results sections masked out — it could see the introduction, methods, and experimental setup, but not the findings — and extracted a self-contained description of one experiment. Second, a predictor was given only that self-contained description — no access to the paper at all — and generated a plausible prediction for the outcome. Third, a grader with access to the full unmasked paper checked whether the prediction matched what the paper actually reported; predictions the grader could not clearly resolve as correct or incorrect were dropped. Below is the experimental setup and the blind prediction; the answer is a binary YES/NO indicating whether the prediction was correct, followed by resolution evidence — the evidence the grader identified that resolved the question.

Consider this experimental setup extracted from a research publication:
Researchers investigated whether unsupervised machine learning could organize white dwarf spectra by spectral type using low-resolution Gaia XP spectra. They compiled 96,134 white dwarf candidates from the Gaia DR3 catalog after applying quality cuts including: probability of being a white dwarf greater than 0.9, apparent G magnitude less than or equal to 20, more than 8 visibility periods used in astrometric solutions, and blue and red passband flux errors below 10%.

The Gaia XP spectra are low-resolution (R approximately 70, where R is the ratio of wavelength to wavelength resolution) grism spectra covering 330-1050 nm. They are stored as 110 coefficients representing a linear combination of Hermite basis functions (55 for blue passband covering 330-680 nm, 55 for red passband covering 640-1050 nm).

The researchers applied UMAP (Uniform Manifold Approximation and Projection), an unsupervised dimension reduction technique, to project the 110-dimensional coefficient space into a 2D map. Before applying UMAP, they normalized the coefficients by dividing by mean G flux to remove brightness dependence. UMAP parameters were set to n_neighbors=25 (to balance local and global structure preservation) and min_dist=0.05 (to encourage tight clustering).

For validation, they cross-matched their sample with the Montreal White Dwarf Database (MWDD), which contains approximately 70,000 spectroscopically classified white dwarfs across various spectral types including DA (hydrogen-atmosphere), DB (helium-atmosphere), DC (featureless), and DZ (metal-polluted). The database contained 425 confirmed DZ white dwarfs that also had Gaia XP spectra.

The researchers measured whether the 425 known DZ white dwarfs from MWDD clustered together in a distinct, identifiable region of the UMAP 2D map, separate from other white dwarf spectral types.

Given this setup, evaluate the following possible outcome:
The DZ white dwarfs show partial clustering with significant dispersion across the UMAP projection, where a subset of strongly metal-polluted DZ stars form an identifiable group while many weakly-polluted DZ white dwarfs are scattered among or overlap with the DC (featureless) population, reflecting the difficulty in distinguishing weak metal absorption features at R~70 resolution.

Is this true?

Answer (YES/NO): NO